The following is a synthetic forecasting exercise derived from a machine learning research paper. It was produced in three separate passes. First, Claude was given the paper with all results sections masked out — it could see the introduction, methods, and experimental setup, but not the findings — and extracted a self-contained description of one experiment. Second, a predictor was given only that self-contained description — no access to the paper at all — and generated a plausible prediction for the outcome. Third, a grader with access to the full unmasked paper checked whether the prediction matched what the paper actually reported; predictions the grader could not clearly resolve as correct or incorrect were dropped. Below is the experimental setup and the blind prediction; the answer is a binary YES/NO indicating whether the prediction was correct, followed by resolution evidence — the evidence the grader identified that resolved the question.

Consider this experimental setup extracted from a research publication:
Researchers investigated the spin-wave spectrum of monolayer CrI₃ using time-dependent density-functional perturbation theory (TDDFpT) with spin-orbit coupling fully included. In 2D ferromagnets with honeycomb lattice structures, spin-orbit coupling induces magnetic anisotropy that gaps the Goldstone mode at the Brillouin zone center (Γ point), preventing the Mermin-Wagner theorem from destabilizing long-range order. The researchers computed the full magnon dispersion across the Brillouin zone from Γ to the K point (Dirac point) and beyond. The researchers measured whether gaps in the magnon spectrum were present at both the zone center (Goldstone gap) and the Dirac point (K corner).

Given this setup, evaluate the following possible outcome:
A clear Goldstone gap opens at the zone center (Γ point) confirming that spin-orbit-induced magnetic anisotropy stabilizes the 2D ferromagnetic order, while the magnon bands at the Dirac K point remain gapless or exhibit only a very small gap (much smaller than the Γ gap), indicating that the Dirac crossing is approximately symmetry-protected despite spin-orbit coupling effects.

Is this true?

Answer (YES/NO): YES